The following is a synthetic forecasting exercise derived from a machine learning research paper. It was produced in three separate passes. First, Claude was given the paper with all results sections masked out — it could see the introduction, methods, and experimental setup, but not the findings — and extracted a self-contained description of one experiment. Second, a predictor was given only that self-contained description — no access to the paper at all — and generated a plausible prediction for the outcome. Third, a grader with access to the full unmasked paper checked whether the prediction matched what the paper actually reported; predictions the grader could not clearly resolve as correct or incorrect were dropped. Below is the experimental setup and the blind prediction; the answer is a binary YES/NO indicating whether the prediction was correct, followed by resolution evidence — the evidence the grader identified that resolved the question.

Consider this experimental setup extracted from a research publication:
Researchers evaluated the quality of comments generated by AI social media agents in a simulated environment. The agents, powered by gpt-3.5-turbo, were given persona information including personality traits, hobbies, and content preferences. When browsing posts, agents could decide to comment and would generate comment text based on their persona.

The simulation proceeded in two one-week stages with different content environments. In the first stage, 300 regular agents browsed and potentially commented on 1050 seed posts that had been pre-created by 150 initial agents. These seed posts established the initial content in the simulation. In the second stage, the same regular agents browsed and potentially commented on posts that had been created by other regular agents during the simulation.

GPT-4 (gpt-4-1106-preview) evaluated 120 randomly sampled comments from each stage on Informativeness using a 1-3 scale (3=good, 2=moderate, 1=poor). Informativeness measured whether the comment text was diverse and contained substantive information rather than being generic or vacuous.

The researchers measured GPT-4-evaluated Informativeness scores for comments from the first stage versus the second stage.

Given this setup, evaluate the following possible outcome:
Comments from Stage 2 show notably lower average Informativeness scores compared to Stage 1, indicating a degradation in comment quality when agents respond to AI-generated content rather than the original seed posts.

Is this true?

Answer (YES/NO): NO